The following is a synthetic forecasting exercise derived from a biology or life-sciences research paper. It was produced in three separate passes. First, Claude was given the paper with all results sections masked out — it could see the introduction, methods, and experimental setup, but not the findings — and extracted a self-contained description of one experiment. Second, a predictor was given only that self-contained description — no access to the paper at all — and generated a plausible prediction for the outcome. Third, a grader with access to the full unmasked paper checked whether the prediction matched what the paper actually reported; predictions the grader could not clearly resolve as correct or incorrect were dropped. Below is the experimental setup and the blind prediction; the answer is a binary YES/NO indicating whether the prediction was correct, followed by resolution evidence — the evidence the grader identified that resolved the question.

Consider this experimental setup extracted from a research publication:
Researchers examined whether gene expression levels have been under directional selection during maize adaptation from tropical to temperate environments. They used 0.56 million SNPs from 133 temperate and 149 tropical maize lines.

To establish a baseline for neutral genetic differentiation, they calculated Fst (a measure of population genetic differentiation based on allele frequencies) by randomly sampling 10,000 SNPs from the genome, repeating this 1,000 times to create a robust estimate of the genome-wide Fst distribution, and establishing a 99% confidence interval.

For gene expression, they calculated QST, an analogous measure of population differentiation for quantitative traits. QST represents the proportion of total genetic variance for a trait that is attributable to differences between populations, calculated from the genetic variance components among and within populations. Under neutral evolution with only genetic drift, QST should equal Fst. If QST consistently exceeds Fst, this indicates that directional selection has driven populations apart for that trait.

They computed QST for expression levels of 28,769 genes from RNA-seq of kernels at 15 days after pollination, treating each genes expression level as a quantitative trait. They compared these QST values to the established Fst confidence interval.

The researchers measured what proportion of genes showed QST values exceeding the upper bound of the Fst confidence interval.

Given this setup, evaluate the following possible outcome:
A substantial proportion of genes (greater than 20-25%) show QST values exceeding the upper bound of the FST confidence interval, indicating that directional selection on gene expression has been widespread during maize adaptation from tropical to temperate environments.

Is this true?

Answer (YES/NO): NO